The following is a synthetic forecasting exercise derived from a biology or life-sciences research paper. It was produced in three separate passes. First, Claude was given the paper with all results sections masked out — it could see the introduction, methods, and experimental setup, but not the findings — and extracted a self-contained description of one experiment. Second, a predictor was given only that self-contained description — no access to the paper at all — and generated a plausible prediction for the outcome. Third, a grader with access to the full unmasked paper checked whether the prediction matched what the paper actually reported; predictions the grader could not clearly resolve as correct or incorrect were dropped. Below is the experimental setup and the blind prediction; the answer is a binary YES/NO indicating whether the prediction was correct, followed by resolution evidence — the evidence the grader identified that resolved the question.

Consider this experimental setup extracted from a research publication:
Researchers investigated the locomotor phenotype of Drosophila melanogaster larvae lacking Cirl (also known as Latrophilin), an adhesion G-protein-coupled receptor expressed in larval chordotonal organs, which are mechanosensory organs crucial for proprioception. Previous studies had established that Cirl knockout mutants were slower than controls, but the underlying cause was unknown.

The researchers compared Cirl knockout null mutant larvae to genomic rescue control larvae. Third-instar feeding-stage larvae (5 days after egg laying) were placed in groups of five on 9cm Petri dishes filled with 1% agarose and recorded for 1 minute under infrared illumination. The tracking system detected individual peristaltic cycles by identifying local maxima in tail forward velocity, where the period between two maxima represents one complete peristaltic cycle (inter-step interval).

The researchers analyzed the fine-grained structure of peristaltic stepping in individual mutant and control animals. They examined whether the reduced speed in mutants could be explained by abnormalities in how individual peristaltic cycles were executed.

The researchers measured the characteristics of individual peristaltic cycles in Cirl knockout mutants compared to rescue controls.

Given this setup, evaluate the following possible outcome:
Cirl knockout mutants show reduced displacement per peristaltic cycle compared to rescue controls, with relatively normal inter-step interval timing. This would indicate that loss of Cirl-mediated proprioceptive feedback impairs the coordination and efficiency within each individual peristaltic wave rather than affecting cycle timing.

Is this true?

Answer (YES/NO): NO